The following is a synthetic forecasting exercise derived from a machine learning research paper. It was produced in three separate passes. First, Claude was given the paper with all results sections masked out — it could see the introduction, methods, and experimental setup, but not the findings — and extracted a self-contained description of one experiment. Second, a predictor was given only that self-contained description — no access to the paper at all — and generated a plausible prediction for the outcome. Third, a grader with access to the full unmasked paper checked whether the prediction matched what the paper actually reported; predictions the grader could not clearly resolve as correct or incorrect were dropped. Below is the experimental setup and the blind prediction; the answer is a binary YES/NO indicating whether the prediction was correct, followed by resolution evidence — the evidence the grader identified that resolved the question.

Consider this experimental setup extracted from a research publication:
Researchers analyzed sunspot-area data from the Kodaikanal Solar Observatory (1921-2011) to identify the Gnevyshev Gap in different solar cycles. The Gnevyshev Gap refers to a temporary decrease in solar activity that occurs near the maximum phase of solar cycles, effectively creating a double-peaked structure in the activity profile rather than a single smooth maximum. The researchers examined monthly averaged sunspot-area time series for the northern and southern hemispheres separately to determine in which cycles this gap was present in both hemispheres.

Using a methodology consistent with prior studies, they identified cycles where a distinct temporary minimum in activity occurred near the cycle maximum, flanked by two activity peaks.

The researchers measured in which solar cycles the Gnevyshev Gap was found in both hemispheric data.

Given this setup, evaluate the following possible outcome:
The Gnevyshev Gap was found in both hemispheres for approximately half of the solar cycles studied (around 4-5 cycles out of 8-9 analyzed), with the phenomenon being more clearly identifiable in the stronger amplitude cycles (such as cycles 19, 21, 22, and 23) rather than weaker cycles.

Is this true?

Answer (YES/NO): NO